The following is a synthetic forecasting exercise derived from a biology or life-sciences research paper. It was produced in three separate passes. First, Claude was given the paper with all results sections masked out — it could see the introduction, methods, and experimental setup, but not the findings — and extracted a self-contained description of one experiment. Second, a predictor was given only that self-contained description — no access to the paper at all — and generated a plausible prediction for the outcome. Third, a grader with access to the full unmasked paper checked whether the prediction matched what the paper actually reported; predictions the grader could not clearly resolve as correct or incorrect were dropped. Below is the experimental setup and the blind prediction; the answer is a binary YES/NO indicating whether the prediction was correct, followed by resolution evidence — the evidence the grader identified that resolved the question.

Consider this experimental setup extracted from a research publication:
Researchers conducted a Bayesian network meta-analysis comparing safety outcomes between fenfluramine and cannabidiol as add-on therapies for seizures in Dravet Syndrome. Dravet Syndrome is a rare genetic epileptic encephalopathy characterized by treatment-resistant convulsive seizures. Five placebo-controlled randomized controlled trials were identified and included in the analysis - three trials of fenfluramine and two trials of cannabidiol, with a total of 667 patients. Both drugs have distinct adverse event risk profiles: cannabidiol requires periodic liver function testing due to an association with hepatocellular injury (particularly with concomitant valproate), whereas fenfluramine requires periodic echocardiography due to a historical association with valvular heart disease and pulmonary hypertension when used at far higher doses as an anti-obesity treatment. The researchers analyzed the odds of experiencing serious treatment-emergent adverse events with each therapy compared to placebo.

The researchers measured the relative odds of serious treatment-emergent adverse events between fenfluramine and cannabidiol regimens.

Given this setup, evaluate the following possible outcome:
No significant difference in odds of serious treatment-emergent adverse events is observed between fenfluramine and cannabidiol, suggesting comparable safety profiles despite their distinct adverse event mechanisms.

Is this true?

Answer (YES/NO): NO